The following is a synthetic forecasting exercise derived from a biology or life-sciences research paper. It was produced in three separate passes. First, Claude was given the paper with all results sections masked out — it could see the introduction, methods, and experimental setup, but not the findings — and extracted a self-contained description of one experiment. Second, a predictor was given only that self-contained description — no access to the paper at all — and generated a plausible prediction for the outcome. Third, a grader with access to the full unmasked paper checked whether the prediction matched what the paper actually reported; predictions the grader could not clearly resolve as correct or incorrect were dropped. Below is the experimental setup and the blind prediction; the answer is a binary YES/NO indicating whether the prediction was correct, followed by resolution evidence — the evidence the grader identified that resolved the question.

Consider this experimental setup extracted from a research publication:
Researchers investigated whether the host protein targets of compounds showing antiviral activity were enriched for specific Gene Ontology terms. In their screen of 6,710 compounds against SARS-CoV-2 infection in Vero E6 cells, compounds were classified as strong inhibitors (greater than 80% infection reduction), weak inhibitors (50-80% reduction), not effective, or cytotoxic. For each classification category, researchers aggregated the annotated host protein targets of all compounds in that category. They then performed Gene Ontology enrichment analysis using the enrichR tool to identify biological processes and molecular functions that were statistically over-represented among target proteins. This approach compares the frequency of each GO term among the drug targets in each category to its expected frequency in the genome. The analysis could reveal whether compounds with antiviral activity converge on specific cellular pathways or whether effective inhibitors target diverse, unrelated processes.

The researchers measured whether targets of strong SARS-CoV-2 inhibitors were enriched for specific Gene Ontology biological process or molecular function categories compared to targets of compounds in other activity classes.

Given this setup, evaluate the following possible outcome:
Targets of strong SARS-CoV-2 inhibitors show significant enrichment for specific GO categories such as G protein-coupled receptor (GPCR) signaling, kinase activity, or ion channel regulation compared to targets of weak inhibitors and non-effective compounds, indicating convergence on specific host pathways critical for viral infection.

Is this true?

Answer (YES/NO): NO